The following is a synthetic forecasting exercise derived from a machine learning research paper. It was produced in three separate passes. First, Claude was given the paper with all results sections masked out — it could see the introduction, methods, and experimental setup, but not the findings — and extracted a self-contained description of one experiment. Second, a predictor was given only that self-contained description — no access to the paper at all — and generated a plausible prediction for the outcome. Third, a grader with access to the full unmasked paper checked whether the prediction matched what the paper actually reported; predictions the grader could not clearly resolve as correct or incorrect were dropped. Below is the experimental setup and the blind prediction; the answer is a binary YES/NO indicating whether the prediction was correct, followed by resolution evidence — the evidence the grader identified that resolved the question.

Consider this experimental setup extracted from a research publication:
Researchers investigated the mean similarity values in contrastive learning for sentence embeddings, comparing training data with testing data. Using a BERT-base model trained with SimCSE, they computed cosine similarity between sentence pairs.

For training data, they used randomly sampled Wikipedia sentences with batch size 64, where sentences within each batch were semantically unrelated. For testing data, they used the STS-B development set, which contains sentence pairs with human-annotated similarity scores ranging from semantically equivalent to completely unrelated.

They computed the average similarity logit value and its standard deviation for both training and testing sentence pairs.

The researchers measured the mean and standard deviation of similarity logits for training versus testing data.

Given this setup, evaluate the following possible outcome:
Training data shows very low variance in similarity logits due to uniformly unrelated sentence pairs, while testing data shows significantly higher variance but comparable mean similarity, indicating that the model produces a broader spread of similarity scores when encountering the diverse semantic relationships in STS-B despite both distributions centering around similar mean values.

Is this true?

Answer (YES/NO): NO